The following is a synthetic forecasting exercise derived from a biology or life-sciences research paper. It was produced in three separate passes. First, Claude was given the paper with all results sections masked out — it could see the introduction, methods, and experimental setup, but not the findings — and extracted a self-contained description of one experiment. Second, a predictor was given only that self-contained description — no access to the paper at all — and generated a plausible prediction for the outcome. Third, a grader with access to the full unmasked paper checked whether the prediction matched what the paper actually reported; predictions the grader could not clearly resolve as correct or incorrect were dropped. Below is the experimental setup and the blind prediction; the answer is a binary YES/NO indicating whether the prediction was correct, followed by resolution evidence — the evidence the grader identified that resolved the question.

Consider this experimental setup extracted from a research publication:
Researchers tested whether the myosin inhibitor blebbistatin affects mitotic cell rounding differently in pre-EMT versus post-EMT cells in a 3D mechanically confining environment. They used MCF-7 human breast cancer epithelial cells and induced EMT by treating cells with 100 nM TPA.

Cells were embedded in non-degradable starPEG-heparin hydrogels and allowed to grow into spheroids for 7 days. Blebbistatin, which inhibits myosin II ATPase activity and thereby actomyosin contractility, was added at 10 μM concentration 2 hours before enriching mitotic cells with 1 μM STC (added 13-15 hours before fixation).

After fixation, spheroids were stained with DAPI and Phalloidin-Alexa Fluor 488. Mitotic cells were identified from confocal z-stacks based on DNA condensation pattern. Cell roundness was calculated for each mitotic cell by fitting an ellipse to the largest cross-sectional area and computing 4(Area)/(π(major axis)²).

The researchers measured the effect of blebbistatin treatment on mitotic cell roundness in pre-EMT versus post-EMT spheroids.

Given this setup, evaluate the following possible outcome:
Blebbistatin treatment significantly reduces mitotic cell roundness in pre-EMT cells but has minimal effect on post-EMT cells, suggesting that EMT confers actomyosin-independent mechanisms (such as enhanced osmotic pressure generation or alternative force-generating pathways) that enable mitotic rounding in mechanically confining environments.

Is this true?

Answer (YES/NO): NO